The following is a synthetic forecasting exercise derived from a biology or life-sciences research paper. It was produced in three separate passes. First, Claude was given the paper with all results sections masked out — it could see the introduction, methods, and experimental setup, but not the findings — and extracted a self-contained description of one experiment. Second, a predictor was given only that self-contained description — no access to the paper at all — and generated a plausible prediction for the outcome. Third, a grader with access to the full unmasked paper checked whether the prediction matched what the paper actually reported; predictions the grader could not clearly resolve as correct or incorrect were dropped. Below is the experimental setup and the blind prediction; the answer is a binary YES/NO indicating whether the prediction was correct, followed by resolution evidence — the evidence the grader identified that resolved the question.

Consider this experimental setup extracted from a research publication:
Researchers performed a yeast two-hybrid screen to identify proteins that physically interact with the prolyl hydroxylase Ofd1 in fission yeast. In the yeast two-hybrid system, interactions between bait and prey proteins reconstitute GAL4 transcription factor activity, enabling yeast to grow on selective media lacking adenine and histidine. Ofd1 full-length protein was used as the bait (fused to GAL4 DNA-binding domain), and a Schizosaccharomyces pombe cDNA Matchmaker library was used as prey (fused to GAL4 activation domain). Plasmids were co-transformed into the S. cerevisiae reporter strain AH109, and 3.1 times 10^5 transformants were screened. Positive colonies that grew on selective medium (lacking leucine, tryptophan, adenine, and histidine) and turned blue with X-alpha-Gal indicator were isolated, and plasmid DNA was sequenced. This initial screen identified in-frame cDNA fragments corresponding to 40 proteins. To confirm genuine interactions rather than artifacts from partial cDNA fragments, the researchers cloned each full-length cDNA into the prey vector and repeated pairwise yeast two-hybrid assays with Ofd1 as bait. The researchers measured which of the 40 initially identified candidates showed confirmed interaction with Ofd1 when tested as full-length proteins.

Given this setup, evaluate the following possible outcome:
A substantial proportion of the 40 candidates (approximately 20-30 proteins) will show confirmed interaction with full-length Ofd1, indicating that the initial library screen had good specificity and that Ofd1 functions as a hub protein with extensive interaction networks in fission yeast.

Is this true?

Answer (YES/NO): NO